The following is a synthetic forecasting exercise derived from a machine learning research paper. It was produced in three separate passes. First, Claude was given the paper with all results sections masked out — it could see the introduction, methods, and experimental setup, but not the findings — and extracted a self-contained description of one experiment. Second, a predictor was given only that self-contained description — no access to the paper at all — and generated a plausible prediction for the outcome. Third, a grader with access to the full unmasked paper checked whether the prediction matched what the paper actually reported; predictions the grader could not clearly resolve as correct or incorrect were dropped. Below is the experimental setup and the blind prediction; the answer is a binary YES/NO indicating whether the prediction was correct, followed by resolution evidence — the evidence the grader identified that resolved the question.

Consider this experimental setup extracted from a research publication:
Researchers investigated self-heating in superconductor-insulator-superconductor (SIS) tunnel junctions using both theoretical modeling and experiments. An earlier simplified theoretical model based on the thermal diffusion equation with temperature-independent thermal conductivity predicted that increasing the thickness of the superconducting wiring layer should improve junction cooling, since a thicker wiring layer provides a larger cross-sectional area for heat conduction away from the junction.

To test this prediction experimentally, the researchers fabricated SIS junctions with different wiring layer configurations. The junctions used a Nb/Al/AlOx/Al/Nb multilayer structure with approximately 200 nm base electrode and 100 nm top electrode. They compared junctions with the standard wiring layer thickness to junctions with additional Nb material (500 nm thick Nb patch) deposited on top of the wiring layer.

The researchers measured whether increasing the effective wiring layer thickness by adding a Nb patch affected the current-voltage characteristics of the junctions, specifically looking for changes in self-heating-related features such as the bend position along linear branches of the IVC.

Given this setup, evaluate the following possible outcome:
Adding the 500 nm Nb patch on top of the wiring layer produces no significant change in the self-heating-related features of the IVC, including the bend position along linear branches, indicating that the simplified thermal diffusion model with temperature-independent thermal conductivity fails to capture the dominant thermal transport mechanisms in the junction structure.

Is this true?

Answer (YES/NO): YES